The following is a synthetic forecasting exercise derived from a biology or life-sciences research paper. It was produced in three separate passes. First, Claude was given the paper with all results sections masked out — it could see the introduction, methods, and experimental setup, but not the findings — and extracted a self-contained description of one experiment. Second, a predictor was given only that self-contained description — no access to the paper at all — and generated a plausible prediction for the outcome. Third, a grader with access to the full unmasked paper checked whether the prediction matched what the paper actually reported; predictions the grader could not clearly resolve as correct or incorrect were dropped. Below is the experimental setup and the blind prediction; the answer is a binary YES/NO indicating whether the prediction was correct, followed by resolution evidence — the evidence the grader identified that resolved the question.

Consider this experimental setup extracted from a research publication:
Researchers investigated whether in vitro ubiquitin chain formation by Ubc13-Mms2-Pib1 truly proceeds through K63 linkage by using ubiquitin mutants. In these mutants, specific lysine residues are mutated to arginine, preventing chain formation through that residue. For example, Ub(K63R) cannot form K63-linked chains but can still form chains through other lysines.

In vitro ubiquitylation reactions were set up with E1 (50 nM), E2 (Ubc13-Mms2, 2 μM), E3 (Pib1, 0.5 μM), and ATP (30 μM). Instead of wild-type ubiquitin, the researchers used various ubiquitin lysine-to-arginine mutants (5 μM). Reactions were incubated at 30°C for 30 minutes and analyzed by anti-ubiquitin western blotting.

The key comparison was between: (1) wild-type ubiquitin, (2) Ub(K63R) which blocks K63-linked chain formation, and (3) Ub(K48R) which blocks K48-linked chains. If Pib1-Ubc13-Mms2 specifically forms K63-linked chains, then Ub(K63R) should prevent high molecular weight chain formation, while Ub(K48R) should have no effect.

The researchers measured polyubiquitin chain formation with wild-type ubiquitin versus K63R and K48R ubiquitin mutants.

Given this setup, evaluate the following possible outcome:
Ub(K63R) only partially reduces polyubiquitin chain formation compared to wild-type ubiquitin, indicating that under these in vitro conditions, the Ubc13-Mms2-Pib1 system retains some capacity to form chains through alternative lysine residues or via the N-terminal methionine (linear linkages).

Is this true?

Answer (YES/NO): NO